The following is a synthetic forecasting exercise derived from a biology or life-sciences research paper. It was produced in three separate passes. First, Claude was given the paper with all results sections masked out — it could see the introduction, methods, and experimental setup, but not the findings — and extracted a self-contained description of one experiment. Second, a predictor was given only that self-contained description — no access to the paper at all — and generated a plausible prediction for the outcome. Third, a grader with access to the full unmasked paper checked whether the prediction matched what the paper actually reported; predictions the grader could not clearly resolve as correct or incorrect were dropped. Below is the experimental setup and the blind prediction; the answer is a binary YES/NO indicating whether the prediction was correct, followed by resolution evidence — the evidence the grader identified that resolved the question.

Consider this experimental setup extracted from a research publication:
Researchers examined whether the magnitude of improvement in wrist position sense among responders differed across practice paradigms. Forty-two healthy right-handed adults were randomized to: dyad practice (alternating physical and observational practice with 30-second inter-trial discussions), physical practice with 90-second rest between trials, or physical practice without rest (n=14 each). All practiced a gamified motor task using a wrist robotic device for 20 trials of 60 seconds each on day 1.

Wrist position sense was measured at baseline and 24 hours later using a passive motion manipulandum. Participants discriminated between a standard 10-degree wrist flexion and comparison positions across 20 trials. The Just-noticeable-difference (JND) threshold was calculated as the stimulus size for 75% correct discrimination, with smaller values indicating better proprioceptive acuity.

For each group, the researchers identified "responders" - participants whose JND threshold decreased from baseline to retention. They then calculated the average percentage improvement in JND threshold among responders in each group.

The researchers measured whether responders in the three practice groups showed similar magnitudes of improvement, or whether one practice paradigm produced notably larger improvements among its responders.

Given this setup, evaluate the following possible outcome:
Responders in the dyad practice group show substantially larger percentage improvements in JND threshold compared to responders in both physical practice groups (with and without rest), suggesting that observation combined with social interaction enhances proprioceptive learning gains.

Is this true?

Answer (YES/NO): NO